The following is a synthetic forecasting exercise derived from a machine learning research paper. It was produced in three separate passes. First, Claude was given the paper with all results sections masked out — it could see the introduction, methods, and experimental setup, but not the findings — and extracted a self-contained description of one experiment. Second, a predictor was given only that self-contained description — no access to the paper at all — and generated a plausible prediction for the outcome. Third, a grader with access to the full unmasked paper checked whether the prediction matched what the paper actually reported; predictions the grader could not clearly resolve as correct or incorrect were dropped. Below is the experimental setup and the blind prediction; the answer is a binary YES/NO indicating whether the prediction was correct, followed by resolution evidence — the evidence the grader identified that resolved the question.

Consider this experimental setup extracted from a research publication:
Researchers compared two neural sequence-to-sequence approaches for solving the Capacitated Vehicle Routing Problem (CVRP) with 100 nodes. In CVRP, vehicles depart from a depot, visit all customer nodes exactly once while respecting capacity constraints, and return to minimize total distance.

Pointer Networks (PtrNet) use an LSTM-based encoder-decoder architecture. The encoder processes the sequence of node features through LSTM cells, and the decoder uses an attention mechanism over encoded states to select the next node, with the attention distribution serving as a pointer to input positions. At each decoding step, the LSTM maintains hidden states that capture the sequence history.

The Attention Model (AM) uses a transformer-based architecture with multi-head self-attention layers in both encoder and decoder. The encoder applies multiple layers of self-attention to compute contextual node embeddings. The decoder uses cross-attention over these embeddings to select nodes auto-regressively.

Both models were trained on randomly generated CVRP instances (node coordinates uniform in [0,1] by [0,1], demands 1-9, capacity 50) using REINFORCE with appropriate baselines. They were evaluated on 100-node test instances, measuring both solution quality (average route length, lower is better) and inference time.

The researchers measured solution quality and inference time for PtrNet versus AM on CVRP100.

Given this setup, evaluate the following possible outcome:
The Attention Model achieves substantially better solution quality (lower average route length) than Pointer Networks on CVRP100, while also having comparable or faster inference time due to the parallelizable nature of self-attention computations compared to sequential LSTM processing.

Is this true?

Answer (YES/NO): NO